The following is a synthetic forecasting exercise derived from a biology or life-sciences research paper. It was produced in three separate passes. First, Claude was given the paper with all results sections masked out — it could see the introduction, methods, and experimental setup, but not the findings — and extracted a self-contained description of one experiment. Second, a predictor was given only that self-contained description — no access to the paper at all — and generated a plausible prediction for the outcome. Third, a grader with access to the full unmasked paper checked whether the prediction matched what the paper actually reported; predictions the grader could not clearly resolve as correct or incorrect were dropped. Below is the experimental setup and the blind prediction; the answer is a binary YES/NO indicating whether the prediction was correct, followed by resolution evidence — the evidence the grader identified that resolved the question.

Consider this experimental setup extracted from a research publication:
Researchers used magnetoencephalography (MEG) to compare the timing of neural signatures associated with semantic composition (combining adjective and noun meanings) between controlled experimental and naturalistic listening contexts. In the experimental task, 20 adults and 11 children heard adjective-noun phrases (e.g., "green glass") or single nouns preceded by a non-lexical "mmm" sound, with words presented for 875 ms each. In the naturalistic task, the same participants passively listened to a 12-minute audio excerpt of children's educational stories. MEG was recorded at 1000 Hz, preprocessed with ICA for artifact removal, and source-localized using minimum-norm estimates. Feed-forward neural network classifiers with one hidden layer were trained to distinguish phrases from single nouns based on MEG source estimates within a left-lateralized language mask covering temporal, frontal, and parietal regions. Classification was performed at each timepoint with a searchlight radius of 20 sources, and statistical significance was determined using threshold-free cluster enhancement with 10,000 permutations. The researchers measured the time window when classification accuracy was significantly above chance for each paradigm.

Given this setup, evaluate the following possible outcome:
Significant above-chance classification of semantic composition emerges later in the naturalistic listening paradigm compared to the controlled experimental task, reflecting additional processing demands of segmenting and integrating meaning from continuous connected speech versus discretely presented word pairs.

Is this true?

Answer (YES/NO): YES